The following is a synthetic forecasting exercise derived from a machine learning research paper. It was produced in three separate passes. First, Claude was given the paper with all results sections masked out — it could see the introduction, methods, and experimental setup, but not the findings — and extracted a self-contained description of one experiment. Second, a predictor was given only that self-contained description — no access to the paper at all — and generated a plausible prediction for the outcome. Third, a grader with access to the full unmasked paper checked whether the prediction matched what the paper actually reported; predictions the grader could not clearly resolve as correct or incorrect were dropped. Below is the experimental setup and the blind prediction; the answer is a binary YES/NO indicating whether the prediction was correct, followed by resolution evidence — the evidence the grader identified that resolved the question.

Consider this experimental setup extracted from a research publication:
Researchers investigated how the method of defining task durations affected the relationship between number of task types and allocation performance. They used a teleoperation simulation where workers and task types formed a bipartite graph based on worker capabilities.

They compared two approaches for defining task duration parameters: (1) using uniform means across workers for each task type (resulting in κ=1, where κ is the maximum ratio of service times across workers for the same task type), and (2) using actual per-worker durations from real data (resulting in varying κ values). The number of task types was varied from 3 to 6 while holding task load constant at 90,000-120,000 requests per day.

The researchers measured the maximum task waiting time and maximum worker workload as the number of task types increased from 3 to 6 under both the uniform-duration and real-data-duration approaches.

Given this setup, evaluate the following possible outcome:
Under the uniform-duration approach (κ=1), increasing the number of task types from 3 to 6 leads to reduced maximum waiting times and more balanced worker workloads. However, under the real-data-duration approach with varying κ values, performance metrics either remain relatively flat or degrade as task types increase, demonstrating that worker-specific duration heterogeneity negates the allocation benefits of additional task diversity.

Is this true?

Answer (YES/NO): NO